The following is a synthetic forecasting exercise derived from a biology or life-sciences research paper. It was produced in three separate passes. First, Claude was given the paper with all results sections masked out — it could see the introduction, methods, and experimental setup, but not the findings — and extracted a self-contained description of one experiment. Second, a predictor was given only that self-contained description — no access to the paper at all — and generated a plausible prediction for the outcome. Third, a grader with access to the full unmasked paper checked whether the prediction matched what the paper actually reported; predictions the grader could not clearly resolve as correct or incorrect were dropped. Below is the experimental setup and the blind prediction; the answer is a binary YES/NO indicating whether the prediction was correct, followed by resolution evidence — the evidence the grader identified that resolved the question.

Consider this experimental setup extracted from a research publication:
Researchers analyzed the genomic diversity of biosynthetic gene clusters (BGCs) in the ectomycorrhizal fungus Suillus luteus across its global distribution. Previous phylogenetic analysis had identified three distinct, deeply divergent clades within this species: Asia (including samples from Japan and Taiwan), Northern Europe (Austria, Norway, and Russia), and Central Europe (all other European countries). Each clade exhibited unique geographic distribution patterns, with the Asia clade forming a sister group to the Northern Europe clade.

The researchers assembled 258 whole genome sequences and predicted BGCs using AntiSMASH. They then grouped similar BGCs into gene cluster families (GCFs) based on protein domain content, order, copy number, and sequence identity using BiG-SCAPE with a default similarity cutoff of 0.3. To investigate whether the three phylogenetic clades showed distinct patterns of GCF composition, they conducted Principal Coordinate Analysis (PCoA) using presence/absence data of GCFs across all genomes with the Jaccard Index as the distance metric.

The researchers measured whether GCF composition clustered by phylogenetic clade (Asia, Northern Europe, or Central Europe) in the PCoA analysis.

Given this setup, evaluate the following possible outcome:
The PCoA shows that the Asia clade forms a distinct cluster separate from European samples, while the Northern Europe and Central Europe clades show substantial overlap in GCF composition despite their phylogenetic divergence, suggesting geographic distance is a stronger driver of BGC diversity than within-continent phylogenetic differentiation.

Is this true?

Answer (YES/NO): NO